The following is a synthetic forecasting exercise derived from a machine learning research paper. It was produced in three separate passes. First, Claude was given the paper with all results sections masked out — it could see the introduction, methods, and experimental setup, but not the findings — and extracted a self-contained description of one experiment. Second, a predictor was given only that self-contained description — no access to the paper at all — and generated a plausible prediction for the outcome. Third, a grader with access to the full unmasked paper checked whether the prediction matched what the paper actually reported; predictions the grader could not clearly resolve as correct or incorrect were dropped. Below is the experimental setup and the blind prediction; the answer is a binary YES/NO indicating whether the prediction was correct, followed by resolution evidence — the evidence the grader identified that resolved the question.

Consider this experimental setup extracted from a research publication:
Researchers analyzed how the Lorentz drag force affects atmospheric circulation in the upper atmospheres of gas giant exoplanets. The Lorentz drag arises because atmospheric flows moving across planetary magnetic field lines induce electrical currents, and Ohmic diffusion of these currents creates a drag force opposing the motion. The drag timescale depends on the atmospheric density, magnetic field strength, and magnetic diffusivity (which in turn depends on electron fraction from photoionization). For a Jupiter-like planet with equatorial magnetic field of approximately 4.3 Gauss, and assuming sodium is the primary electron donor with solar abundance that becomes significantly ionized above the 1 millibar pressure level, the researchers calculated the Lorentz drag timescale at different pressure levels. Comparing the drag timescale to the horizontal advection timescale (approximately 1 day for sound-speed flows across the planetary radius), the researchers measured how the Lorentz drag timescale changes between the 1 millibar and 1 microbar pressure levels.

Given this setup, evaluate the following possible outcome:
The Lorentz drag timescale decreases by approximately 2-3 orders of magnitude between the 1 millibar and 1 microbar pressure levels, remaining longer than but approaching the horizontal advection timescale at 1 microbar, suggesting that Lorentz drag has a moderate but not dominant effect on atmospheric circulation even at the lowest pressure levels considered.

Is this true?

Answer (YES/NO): NO